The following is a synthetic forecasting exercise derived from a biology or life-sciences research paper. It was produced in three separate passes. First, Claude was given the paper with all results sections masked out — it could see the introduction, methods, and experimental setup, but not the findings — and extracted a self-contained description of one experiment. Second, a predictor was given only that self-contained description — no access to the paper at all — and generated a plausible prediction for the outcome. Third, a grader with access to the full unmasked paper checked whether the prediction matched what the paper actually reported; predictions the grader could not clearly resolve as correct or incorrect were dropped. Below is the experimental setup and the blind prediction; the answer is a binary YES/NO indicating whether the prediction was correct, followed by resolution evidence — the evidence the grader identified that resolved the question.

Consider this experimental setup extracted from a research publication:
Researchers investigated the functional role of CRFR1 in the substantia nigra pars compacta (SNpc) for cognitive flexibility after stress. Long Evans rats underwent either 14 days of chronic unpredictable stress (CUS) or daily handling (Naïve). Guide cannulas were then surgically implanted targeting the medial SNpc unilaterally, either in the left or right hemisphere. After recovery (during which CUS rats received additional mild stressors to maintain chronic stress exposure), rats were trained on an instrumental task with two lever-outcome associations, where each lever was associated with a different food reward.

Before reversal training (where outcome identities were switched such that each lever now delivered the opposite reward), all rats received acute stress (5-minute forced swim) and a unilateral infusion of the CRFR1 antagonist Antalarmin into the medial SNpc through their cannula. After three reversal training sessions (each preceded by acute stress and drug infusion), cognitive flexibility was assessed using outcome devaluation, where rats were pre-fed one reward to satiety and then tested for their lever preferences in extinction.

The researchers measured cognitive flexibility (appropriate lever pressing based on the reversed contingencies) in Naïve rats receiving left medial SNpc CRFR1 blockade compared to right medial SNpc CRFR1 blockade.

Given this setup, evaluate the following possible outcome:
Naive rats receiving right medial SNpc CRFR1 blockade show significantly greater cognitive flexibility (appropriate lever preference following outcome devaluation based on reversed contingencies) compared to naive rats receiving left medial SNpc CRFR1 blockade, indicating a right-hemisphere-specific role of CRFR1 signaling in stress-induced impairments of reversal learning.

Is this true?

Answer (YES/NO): NO